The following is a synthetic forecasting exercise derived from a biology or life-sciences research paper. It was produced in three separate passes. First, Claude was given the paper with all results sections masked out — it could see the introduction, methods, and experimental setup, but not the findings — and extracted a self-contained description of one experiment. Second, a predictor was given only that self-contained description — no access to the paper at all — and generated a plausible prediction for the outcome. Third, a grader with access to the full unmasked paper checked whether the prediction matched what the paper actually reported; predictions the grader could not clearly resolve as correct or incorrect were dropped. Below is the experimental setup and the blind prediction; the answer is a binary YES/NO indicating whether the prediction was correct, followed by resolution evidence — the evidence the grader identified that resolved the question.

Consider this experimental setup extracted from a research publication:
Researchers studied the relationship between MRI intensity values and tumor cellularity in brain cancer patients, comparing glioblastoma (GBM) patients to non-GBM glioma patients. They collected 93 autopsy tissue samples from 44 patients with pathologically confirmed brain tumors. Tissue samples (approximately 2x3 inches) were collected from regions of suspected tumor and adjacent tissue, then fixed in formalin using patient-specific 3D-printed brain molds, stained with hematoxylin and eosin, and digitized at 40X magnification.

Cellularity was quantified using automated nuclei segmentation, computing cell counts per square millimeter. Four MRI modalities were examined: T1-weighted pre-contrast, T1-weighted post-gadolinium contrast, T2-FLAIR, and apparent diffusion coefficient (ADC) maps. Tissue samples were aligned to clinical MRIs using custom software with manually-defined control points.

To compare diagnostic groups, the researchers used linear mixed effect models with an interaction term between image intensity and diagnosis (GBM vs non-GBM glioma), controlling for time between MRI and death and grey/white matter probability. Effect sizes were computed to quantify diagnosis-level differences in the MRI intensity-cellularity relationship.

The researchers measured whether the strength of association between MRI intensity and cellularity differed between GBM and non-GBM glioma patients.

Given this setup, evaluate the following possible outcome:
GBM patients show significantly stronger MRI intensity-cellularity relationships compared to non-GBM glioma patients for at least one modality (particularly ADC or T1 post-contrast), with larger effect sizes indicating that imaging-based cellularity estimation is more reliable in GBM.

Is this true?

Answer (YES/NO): NO